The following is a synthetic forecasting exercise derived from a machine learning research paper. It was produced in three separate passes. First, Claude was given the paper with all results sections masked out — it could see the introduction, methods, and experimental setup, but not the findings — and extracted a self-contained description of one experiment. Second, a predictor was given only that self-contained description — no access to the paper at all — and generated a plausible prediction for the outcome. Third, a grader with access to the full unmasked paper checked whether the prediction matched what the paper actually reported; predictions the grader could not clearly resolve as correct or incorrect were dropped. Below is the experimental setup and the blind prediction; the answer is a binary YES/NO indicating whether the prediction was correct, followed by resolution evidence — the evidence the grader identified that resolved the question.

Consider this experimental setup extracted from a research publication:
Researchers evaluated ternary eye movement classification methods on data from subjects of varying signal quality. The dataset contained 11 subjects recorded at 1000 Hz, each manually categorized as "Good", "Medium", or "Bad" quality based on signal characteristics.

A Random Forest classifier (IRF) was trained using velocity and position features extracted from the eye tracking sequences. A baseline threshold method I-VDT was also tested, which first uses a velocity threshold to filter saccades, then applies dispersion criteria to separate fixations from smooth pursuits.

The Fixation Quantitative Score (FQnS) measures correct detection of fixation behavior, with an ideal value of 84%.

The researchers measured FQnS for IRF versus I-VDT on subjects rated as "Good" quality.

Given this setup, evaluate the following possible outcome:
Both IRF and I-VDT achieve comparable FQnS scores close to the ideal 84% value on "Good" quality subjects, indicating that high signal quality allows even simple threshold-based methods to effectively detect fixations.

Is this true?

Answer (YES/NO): YES